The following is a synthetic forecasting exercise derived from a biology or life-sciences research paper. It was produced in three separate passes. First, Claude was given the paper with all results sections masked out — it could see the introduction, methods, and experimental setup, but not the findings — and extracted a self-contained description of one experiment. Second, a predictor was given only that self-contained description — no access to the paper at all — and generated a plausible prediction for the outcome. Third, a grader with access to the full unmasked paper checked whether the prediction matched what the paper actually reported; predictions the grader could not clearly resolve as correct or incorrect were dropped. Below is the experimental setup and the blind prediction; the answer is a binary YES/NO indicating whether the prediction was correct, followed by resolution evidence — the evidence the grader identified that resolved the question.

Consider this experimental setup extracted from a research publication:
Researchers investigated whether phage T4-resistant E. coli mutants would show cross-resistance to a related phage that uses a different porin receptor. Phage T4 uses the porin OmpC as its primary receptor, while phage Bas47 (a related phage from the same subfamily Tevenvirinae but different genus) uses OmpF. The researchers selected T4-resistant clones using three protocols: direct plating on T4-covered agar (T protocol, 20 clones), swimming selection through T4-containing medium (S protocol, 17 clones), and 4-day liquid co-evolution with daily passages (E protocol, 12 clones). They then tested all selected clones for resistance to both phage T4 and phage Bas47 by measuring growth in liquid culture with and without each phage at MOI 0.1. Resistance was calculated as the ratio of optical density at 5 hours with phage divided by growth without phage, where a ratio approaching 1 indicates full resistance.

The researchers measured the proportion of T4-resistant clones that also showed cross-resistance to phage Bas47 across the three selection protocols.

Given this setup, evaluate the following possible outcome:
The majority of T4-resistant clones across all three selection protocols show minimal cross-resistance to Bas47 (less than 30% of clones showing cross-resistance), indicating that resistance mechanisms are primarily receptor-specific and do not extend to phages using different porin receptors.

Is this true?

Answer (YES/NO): NO